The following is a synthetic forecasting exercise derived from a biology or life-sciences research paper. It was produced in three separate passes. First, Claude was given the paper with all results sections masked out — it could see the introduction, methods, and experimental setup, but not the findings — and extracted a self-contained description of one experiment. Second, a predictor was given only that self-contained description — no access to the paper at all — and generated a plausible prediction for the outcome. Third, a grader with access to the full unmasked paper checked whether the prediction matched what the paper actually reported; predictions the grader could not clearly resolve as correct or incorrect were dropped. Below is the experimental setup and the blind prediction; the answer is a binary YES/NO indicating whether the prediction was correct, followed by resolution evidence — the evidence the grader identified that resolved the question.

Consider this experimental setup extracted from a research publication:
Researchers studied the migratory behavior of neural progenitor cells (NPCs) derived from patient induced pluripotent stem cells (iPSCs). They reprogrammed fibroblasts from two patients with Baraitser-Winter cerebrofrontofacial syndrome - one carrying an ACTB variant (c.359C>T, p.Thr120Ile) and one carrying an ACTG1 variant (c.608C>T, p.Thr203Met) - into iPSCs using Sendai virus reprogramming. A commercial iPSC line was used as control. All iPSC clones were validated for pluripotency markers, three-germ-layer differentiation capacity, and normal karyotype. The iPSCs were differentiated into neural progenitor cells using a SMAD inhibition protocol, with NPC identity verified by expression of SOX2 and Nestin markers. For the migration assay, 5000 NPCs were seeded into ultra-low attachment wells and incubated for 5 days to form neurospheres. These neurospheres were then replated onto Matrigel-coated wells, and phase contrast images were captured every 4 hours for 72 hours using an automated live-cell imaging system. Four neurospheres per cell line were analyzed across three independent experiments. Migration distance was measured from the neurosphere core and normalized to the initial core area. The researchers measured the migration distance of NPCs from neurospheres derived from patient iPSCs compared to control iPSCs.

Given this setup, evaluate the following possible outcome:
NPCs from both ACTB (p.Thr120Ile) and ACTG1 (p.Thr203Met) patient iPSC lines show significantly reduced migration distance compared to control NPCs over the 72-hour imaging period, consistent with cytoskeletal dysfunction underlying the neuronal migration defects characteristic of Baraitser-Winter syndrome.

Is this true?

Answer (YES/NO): NO